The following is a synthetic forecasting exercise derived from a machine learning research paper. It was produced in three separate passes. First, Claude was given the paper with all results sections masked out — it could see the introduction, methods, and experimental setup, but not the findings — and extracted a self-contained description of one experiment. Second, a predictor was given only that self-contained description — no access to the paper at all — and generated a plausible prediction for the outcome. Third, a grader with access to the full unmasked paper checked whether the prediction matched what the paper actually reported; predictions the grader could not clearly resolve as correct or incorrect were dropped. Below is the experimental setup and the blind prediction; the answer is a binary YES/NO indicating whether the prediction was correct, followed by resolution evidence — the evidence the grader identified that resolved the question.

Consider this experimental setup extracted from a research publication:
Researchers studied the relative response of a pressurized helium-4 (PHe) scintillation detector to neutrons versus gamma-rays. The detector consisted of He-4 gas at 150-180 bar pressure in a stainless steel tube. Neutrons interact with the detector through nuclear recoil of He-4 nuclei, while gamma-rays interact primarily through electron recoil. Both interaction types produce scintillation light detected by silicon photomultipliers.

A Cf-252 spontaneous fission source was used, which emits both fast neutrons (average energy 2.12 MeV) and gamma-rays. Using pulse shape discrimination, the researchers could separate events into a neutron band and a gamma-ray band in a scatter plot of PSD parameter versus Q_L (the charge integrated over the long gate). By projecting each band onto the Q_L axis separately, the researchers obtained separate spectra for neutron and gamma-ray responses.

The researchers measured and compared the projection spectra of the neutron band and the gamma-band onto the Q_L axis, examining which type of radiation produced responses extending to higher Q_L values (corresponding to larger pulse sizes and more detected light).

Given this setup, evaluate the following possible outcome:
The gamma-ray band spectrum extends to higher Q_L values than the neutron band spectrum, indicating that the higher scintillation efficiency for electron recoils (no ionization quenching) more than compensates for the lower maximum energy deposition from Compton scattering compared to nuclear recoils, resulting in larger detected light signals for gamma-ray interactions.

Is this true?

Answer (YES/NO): NO